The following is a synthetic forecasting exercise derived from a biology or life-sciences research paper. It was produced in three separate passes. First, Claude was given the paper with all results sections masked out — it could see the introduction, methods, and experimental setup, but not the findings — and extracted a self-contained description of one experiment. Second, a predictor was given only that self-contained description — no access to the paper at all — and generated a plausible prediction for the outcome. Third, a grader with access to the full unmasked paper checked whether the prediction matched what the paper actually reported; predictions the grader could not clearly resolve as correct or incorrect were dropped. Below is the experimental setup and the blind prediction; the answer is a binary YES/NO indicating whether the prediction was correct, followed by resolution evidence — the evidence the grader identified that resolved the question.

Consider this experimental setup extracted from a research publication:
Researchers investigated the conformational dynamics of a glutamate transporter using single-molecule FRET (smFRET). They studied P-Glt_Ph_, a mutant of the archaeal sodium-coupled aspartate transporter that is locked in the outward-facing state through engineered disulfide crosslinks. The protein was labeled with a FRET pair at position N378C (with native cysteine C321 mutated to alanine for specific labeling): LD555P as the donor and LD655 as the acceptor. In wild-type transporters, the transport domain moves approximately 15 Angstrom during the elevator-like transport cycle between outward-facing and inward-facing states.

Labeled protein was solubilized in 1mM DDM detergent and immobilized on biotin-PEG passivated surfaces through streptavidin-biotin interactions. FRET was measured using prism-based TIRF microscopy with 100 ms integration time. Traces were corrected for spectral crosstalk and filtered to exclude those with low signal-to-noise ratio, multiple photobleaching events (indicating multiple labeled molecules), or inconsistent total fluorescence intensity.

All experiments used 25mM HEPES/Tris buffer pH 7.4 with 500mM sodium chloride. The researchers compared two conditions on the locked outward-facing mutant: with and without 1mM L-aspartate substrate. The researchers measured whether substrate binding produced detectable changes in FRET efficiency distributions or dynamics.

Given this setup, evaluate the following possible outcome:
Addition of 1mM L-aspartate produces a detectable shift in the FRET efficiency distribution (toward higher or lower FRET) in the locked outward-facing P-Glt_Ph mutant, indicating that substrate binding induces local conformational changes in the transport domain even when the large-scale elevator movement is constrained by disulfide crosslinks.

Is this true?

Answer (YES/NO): NO